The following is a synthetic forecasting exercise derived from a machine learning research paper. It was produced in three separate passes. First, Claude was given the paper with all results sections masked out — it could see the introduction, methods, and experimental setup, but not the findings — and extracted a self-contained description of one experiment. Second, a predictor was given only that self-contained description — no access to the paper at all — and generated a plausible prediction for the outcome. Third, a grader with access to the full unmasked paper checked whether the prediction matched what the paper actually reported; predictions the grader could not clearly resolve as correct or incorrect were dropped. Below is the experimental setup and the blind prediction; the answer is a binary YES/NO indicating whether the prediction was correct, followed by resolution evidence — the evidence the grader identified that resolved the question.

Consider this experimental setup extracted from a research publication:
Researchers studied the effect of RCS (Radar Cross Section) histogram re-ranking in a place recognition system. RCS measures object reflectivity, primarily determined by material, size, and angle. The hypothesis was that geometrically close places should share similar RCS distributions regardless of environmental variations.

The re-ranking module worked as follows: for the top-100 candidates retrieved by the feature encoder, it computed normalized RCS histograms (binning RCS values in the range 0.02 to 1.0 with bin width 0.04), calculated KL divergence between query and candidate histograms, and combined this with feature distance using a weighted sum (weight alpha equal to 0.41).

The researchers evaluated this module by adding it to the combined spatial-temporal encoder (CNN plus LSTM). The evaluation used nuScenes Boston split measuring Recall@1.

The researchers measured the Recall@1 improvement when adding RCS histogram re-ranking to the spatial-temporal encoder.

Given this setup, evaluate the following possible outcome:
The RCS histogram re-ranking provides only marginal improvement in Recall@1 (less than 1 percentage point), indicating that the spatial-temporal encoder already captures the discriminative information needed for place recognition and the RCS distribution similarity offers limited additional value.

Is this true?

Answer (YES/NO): NO